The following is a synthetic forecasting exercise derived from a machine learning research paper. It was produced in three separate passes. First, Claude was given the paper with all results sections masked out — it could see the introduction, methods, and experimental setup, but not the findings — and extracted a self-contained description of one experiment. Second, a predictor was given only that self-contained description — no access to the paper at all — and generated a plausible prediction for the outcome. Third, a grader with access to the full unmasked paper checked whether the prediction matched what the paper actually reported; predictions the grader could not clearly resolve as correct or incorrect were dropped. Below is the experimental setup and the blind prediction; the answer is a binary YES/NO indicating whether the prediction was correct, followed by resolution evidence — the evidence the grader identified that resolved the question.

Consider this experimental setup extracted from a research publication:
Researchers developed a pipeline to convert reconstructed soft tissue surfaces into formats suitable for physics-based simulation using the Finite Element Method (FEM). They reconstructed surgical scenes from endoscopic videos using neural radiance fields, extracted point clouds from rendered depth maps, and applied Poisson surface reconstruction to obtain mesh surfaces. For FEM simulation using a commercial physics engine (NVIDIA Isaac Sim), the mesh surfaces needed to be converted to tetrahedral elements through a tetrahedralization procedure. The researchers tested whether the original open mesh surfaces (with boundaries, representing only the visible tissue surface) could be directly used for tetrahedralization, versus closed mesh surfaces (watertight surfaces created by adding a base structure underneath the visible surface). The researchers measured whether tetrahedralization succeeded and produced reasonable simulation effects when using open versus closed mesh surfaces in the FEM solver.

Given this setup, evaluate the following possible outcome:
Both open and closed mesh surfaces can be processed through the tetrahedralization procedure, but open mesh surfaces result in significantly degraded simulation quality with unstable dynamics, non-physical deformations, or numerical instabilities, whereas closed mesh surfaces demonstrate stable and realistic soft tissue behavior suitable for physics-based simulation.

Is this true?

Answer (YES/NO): NO